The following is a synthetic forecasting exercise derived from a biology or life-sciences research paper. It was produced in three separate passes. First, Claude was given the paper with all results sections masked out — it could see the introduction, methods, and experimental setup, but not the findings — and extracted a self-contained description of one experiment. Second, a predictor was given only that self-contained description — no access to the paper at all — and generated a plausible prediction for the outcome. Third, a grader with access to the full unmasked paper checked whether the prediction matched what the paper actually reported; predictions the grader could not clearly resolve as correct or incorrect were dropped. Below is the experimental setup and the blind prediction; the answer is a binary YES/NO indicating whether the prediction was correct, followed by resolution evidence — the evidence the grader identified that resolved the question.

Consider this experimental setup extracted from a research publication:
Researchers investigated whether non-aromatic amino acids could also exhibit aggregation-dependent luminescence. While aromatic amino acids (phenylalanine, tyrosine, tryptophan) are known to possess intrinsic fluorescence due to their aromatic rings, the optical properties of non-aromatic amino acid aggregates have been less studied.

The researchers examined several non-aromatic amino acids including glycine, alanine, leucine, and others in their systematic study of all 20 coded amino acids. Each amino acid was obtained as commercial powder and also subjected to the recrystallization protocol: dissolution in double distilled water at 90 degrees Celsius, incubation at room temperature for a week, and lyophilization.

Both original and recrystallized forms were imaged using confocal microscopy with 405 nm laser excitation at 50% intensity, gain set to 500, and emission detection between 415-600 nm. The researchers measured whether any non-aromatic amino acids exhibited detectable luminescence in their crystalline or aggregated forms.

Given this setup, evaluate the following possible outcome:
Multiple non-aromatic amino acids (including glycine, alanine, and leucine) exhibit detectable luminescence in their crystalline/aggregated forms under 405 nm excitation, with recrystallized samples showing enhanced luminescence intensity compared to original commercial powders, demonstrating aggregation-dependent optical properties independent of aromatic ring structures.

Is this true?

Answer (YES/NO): NO